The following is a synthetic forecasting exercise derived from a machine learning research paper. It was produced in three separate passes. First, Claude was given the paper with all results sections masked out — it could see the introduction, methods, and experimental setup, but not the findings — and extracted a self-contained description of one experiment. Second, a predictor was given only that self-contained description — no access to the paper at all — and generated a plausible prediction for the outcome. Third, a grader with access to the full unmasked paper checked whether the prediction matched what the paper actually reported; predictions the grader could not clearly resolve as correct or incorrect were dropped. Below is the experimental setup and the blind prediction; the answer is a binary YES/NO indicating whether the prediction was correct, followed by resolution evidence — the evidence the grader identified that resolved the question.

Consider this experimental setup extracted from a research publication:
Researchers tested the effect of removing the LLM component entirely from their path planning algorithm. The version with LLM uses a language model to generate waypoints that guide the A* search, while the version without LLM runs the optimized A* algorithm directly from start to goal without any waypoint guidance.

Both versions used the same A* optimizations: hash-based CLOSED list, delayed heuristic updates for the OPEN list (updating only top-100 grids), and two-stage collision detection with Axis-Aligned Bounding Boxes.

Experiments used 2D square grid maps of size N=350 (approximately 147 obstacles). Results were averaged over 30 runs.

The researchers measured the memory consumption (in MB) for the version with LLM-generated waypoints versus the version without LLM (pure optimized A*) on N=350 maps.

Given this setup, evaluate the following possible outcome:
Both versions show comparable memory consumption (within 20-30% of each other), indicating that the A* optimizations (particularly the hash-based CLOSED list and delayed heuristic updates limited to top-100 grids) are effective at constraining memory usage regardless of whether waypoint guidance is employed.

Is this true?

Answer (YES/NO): NO